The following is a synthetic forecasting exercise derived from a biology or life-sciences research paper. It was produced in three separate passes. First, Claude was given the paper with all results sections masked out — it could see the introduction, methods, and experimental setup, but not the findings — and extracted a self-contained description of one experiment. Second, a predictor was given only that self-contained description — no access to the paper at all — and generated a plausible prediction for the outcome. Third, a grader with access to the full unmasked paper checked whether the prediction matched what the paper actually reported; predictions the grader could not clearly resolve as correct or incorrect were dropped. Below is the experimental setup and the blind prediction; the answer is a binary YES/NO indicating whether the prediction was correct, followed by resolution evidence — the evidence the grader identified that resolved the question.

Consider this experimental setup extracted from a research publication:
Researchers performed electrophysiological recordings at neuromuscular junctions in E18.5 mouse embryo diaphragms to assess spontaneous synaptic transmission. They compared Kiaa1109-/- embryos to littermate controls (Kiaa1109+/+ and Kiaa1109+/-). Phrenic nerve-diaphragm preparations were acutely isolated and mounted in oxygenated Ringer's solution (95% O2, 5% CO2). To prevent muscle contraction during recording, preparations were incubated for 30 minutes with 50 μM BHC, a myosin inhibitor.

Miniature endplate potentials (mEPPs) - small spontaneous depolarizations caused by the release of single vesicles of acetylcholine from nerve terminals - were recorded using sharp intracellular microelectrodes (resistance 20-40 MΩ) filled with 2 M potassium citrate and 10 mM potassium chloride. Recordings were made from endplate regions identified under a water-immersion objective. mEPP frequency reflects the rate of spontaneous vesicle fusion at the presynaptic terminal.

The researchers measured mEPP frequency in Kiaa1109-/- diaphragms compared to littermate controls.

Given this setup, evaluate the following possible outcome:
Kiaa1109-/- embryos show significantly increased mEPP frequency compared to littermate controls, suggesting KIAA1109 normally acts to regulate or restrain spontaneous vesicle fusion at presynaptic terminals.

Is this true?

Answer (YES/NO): YES